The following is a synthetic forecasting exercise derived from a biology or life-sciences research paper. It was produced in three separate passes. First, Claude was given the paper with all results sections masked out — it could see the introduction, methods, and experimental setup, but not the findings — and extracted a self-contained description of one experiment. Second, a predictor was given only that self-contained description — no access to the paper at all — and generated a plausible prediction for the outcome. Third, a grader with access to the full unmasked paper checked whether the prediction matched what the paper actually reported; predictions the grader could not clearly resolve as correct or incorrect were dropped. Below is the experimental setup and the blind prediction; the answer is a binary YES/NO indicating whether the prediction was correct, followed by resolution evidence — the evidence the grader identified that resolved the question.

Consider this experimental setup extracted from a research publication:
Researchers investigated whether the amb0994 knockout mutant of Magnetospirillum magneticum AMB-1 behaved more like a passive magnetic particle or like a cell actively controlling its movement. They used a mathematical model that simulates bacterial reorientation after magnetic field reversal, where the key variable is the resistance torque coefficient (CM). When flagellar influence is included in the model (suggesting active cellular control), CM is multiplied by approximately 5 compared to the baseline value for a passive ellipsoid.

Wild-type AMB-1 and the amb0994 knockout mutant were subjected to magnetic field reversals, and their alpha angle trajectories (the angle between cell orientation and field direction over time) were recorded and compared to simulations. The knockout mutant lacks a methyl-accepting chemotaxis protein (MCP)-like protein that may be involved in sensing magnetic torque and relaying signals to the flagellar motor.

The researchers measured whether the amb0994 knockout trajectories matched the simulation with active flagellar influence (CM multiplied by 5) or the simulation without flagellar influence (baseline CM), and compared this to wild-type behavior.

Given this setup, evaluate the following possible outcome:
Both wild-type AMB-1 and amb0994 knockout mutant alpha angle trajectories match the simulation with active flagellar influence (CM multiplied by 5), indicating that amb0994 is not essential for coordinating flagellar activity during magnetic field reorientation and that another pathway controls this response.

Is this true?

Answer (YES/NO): NO